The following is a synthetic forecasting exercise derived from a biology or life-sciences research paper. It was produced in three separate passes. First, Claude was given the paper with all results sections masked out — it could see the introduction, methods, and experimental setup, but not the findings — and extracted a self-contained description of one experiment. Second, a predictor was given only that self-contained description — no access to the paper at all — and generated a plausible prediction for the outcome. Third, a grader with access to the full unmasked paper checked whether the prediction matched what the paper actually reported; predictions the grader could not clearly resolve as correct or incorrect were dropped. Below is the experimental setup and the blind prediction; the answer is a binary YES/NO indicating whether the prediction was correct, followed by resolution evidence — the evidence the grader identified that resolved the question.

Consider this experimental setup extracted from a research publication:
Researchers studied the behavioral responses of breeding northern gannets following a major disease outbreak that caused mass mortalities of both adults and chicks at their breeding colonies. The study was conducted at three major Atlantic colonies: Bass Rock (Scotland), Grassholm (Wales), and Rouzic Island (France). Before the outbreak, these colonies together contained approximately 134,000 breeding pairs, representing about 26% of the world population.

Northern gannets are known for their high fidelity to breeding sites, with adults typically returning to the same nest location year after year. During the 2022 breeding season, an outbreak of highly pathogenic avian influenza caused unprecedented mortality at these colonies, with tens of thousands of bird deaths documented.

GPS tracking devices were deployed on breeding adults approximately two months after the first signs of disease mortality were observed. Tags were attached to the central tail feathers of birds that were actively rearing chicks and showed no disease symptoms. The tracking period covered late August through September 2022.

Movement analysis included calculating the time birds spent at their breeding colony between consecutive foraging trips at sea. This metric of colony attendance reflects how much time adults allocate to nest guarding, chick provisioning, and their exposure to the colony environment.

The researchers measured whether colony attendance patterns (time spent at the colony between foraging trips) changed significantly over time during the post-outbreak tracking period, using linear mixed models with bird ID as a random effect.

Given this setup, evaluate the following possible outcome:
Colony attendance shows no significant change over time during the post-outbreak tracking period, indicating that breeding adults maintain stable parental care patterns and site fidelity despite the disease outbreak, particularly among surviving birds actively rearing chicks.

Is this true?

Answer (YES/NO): NO